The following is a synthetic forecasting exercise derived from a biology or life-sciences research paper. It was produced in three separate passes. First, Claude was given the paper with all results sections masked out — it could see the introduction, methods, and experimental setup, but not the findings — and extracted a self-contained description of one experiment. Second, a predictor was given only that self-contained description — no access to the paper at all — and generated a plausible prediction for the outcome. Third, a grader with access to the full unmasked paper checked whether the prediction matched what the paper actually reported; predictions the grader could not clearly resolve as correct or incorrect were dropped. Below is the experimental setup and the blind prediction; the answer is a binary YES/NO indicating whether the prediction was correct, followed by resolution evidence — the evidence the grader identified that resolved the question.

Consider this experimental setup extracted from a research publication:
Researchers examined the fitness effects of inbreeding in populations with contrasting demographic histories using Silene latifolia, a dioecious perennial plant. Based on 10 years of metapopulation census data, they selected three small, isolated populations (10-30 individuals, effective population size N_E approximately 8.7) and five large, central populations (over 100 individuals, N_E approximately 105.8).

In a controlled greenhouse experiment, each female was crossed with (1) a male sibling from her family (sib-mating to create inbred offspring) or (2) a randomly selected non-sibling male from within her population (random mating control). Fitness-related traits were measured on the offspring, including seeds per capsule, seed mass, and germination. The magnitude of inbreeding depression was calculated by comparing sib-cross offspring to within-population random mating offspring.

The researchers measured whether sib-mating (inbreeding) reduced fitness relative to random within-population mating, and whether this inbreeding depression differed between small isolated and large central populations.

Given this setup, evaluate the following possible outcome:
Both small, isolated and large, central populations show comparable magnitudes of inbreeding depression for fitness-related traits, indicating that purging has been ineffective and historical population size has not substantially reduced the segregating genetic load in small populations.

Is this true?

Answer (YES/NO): NO